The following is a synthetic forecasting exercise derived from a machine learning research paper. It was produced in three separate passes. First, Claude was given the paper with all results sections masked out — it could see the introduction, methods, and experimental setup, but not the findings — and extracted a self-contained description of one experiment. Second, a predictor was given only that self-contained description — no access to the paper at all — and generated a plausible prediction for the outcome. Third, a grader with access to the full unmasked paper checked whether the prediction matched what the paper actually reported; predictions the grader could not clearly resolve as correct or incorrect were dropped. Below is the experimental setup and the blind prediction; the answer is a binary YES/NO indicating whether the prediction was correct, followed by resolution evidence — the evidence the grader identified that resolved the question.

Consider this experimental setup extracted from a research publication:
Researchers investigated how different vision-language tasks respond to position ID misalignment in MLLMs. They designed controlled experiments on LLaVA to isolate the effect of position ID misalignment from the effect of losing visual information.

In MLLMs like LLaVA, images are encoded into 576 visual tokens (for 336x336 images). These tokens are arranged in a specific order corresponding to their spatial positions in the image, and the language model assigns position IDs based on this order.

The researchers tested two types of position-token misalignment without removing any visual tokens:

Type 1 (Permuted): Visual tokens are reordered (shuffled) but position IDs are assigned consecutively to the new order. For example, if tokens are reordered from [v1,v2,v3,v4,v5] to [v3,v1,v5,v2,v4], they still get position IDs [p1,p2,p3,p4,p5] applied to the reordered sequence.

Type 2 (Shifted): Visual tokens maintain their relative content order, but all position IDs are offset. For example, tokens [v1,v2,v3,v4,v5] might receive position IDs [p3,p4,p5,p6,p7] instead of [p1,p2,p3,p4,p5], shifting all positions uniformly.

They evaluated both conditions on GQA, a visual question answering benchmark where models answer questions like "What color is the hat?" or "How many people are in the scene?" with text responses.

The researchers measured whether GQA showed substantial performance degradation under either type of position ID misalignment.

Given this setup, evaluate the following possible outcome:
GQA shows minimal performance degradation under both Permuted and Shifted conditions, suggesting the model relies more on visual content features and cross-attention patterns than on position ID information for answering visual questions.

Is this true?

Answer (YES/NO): YES